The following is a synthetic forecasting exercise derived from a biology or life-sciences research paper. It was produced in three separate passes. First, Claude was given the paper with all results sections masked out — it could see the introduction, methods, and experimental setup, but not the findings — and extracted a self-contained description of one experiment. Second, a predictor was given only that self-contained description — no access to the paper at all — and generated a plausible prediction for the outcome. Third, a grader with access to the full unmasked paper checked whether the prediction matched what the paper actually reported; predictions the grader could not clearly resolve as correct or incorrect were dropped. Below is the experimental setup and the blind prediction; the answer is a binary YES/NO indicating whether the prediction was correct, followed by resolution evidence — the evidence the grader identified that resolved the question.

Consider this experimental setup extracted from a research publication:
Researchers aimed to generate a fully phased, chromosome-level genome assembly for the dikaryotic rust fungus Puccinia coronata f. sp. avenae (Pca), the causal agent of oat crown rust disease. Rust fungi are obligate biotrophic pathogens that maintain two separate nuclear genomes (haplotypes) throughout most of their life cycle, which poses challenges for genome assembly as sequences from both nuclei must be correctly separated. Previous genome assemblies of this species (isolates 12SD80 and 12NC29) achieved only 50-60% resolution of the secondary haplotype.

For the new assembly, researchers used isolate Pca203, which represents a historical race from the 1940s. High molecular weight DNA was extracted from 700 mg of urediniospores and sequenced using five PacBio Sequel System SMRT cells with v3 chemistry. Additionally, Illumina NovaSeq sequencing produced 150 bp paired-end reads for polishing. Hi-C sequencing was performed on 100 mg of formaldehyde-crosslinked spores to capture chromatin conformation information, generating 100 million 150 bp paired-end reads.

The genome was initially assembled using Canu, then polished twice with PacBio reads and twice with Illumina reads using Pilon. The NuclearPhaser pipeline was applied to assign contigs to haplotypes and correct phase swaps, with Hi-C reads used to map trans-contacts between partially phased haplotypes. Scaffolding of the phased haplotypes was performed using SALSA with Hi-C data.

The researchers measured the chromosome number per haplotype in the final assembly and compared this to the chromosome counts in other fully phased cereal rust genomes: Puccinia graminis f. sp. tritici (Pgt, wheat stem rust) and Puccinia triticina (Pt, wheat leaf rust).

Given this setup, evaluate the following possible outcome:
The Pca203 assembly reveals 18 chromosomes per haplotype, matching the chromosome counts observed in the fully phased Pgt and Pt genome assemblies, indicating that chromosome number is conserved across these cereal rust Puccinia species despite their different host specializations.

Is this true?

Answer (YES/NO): YES